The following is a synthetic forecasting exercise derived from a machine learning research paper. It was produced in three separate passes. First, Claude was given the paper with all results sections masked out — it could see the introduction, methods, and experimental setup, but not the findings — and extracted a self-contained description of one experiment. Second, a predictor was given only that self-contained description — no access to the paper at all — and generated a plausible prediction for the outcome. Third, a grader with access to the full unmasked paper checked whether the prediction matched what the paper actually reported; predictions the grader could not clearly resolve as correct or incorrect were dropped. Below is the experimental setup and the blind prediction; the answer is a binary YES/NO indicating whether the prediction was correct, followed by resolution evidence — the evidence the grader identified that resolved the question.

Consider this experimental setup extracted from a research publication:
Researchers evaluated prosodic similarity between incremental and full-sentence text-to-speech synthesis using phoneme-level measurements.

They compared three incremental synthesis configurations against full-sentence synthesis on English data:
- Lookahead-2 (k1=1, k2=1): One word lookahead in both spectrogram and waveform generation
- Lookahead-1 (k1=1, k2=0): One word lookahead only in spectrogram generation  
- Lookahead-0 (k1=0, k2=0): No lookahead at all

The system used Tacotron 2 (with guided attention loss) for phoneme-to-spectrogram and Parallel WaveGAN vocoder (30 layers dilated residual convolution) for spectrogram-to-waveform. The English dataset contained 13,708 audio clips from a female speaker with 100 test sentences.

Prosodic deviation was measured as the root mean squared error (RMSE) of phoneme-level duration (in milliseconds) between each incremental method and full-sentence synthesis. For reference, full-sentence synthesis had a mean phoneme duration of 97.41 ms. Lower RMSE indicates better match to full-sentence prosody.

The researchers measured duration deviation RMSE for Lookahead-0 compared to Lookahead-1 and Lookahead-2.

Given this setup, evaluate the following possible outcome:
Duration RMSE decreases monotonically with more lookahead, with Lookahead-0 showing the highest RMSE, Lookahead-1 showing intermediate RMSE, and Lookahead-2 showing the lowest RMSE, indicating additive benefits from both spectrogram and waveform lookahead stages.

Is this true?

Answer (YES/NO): NO